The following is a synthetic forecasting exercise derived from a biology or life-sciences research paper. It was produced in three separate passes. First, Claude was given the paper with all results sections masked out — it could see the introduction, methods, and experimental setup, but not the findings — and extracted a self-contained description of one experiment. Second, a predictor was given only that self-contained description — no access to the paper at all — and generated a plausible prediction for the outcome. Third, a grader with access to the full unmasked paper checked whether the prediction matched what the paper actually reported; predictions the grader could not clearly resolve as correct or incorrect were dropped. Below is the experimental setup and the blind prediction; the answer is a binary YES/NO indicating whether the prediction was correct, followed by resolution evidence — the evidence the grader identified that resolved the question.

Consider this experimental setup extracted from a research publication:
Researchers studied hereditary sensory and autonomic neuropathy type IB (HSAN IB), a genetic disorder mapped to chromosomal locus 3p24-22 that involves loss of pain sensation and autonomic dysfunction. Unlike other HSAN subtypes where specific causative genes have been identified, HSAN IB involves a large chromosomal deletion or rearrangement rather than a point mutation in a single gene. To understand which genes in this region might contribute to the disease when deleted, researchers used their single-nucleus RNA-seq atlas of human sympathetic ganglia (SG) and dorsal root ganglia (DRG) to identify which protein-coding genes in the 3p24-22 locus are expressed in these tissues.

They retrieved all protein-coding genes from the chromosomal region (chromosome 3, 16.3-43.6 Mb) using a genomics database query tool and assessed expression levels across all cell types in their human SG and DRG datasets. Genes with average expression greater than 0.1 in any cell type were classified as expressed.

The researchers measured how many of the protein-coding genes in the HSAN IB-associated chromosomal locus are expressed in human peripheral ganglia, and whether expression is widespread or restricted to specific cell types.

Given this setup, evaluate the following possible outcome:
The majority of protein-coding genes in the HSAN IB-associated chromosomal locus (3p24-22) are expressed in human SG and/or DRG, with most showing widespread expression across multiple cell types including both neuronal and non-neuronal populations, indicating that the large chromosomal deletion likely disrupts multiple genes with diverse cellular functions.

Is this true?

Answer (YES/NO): NO